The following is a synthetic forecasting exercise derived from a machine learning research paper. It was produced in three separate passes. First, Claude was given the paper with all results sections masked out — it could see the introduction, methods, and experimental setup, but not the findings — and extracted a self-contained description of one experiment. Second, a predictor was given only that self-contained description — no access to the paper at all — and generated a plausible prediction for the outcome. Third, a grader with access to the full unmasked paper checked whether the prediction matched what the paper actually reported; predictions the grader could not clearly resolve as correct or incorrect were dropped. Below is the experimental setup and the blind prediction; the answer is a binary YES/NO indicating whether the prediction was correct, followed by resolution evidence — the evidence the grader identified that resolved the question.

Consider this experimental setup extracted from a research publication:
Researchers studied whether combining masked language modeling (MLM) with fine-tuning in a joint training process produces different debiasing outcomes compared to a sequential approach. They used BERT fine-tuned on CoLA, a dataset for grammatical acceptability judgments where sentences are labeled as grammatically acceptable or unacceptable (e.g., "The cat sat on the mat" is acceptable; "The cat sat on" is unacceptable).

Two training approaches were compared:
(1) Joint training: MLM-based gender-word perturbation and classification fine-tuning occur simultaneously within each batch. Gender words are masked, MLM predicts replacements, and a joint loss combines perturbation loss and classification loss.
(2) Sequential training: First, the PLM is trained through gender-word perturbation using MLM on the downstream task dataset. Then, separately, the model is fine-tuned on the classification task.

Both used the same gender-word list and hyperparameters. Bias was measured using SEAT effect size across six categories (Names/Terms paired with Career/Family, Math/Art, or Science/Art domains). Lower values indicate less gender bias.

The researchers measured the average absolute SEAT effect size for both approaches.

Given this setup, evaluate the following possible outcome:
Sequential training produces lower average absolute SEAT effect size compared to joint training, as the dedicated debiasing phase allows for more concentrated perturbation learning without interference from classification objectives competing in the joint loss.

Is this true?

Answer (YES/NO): NO